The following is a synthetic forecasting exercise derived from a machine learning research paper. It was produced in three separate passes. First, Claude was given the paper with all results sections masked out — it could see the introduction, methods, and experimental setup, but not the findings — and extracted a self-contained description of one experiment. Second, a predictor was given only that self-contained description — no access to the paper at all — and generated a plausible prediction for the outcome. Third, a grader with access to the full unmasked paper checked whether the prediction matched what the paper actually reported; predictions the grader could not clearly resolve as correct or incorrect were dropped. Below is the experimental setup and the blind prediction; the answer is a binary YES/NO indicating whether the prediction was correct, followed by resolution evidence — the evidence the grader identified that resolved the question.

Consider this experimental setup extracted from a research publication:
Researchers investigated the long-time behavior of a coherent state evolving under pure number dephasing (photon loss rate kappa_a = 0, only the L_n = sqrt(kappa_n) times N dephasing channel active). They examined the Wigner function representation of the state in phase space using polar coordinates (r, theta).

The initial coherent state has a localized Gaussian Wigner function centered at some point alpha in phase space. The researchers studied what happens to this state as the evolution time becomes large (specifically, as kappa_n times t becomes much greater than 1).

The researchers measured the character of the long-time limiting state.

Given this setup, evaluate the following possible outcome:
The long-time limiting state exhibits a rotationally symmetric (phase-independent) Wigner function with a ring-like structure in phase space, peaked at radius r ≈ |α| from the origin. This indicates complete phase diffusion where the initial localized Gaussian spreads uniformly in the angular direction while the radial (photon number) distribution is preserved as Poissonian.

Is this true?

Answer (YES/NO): YES